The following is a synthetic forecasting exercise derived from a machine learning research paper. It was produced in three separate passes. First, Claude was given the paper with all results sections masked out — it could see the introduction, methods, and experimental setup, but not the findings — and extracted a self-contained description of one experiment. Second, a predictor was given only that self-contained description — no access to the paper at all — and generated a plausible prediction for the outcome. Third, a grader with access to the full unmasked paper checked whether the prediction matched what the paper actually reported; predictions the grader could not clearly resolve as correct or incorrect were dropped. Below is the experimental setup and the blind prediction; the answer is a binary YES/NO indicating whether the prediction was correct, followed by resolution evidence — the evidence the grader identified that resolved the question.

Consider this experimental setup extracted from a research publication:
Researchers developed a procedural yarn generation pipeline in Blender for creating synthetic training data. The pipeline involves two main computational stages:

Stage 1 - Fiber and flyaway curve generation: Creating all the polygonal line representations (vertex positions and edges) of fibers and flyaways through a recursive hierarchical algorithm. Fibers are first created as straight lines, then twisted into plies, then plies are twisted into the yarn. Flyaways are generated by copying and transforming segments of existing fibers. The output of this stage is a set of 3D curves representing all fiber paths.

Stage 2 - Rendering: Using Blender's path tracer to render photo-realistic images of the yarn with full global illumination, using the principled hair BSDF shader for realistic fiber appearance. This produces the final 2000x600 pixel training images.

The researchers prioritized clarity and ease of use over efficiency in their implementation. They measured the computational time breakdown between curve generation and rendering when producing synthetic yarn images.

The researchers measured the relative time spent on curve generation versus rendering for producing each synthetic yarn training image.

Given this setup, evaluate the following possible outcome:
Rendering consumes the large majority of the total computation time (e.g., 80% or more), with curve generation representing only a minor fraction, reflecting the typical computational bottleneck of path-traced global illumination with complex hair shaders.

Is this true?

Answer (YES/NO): YES